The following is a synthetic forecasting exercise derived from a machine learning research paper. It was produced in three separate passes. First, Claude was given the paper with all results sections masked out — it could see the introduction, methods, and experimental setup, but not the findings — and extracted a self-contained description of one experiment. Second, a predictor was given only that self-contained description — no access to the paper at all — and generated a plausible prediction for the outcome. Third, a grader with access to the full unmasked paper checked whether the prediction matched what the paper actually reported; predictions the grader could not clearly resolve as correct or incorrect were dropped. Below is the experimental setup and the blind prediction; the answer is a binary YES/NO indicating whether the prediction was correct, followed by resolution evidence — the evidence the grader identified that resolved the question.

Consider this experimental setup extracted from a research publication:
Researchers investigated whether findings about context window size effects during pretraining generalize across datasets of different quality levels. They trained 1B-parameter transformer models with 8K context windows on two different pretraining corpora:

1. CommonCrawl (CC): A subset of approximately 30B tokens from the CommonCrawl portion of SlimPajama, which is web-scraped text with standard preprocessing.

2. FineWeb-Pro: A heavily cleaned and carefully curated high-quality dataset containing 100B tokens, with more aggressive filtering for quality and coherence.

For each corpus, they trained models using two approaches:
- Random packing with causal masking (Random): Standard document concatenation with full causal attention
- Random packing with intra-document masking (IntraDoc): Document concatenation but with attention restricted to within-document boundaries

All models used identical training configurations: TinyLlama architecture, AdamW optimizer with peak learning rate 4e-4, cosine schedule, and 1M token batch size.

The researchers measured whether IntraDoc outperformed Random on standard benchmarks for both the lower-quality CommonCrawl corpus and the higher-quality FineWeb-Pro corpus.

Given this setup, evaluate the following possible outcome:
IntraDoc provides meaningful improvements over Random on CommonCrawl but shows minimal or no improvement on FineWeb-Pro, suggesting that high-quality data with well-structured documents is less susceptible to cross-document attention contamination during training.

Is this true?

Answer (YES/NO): NO